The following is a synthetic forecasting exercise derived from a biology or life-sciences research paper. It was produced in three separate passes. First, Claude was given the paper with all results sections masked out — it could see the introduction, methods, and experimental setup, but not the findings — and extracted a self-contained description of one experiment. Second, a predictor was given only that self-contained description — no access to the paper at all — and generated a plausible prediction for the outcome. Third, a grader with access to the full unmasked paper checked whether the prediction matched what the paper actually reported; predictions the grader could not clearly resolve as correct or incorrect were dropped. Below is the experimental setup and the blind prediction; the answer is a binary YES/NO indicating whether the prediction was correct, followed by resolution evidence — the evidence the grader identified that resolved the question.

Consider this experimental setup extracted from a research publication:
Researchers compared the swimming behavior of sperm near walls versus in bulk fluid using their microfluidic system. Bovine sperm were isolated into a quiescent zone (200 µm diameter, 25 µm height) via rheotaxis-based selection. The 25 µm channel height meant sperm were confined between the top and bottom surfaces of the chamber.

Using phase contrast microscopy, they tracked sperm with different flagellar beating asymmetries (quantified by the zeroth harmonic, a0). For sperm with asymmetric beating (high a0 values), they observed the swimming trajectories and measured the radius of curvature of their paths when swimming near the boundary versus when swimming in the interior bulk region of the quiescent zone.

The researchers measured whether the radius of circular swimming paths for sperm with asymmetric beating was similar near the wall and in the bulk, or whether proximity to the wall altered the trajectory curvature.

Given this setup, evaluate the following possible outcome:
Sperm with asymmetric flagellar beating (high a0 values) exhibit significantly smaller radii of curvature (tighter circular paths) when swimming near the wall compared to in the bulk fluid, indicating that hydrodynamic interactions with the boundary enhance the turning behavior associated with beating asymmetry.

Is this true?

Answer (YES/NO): NO